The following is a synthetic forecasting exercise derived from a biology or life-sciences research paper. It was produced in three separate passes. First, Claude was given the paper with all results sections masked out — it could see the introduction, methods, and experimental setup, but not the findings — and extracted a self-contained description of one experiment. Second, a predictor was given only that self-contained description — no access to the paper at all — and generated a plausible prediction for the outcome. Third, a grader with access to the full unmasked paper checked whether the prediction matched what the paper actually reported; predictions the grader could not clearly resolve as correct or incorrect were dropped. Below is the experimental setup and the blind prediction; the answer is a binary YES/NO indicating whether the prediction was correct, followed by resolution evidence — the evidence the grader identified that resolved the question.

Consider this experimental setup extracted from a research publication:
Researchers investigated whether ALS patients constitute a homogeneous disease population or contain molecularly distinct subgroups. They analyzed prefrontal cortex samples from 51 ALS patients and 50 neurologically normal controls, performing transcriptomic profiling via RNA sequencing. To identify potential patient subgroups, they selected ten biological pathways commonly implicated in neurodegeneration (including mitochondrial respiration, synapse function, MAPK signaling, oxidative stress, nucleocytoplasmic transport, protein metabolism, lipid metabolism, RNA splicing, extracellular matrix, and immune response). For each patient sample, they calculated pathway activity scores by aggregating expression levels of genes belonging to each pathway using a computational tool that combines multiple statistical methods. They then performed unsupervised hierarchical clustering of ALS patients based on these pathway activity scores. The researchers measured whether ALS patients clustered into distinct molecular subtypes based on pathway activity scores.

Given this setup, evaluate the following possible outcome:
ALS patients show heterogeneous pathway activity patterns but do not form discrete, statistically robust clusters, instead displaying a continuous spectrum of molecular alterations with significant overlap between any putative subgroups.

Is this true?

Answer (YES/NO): NO